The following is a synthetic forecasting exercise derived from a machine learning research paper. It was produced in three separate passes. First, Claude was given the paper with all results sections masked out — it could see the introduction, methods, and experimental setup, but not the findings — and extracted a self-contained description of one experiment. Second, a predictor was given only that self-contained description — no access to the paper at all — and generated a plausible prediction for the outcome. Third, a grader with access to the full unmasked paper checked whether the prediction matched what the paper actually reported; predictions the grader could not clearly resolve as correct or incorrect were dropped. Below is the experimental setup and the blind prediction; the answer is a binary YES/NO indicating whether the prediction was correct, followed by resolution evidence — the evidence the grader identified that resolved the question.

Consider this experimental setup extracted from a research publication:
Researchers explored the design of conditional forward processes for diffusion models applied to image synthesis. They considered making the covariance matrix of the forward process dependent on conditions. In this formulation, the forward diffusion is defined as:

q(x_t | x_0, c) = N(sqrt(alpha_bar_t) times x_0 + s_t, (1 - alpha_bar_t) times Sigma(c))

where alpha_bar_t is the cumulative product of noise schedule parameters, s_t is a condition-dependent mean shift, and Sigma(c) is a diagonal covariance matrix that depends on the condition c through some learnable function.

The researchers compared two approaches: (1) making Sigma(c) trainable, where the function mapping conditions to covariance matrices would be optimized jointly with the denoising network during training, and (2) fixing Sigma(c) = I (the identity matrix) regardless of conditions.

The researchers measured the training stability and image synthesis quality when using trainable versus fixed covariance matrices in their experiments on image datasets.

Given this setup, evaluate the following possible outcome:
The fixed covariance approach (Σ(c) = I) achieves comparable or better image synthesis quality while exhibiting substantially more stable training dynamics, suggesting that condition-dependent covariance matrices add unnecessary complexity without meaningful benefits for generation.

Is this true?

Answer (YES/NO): YES